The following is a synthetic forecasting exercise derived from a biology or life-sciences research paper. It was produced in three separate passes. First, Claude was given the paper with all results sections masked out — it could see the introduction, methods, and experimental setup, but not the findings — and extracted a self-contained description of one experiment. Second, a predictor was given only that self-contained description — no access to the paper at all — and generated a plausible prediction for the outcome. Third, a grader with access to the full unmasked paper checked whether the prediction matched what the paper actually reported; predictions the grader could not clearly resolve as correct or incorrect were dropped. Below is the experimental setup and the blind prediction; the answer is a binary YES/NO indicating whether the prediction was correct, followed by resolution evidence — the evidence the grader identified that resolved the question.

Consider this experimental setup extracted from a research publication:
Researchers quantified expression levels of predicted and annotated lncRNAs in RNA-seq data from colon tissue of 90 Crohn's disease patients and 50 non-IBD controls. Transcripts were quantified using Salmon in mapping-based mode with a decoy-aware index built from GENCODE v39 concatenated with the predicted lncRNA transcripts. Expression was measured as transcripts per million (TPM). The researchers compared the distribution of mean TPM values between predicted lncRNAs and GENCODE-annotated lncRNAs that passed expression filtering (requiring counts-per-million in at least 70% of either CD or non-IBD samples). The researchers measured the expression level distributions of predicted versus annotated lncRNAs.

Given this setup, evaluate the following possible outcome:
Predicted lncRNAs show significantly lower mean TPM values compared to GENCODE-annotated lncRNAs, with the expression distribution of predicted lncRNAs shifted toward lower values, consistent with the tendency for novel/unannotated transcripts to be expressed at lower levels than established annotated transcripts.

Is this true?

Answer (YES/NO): NO